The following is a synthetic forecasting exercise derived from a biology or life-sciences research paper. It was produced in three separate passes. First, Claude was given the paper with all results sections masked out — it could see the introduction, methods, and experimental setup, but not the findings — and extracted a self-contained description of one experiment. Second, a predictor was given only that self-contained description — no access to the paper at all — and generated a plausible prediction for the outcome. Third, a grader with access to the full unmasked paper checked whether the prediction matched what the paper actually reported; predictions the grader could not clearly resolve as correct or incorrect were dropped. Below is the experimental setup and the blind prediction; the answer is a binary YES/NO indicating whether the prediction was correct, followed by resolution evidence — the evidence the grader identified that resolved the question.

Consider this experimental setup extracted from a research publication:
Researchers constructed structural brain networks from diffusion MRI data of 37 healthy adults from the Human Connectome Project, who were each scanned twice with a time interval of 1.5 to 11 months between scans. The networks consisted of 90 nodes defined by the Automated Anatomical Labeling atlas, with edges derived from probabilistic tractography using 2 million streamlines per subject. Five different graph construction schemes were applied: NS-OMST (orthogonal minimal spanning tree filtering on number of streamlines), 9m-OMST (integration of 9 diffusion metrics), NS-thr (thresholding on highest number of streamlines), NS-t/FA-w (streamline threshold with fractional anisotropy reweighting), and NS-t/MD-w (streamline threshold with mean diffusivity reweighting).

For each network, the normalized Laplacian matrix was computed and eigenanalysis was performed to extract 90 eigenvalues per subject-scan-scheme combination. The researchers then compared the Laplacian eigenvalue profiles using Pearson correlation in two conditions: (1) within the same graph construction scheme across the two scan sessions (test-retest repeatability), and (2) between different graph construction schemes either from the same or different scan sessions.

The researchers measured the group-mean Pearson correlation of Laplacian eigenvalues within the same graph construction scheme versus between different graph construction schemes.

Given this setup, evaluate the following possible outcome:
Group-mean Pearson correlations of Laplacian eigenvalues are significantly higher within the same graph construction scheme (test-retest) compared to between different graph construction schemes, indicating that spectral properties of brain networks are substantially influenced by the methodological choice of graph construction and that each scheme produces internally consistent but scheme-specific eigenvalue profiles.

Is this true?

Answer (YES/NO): YES